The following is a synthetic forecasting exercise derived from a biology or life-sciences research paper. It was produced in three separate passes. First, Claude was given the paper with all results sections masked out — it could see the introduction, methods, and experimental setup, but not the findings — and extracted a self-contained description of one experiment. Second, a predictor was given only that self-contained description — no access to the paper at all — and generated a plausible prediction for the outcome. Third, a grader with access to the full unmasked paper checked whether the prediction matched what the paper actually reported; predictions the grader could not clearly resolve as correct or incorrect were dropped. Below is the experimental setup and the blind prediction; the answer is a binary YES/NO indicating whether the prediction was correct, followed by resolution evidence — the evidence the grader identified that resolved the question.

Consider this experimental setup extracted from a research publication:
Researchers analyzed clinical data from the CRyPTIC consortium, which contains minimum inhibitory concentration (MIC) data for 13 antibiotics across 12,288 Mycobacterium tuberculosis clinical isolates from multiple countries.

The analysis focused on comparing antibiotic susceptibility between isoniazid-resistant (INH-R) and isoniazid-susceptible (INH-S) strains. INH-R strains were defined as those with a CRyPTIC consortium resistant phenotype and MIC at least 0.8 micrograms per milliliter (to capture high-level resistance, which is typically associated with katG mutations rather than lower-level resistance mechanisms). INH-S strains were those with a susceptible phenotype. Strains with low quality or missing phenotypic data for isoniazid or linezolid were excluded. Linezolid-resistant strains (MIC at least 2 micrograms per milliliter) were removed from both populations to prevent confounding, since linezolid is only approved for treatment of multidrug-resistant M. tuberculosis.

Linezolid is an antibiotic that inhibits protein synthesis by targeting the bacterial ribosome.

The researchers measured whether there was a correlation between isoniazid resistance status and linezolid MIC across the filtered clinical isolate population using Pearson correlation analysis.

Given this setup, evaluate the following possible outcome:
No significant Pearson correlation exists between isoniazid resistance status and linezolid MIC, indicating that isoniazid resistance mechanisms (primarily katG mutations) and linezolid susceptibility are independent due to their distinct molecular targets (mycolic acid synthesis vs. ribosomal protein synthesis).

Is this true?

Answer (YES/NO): NO